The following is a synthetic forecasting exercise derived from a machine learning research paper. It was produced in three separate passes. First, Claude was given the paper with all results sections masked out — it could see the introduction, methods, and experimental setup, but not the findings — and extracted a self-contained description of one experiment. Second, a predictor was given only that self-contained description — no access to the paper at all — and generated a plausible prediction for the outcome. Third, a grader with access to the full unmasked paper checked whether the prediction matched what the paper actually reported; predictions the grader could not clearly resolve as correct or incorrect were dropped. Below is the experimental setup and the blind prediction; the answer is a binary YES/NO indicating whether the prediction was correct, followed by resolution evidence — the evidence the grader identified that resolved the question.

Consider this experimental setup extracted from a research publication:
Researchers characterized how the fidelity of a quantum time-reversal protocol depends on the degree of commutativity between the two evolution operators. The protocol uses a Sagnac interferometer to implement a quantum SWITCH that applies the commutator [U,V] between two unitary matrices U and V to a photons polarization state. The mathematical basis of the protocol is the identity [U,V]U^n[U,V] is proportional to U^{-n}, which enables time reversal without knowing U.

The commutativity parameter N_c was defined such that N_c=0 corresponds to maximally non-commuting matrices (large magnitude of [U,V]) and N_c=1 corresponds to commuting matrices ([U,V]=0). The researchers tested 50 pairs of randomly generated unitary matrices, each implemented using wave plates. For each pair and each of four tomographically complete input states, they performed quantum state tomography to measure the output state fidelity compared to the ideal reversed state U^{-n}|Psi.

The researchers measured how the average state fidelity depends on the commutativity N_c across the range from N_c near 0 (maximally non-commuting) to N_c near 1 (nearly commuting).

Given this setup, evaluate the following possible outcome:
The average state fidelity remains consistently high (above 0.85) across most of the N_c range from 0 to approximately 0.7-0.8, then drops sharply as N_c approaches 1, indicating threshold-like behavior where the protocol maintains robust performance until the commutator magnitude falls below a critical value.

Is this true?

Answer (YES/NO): NO